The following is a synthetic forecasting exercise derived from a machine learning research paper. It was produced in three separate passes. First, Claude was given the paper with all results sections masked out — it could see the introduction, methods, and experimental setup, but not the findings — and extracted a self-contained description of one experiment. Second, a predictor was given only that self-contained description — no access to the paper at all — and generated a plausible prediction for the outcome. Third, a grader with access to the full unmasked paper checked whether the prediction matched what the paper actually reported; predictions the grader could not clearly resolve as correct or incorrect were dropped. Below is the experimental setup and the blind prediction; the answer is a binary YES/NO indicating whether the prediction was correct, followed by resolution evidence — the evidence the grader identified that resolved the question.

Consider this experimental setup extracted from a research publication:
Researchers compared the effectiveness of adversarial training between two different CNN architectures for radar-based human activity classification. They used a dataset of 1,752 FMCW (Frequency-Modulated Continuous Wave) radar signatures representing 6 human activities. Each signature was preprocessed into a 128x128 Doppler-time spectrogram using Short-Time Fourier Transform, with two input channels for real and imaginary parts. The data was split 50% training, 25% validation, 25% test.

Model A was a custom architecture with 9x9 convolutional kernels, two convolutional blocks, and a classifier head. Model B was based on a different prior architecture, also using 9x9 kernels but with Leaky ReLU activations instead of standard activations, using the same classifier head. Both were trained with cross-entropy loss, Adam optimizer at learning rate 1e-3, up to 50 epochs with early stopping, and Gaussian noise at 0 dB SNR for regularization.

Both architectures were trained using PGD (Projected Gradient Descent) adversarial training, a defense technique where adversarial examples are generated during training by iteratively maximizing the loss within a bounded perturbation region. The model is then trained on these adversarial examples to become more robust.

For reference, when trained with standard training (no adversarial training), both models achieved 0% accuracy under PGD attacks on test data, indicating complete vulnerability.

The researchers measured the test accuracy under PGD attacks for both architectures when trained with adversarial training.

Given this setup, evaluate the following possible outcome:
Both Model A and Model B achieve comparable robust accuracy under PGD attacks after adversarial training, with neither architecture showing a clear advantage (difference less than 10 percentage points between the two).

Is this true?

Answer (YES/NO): NO